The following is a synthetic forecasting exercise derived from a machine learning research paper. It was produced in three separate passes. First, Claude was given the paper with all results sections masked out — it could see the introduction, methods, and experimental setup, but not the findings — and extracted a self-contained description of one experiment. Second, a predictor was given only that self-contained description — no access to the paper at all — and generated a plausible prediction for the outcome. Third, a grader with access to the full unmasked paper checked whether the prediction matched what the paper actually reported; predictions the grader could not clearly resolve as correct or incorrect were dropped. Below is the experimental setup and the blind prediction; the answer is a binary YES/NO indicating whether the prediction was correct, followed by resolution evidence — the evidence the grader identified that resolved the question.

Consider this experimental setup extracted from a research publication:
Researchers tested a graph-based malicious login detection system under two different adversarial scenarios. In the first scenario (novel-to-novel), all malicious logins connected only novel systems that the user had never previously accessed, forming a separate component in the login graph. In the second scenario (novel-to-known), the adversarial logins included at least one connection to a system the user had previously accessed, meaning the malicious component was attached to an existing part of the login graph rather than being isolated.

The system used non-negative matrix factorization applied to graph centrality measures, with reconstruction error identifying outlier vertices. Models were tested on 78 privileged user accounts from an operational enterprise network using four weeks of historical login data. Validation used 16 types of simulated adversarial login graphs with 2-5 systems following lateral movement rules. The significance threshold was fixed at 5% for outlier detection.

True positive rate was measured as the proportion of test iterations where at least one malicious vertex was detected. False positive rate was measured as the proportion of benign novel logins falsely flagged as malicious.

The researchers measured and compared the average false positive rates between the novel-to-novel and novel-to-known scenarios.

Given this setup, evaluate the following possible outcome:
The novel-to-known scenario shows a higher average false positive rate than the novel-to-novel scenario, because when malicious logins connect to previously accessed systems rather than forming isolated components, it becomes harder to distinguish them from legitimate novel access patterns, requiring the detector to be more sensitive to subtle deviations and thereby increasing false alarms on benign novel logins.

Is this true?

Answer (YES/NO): YES